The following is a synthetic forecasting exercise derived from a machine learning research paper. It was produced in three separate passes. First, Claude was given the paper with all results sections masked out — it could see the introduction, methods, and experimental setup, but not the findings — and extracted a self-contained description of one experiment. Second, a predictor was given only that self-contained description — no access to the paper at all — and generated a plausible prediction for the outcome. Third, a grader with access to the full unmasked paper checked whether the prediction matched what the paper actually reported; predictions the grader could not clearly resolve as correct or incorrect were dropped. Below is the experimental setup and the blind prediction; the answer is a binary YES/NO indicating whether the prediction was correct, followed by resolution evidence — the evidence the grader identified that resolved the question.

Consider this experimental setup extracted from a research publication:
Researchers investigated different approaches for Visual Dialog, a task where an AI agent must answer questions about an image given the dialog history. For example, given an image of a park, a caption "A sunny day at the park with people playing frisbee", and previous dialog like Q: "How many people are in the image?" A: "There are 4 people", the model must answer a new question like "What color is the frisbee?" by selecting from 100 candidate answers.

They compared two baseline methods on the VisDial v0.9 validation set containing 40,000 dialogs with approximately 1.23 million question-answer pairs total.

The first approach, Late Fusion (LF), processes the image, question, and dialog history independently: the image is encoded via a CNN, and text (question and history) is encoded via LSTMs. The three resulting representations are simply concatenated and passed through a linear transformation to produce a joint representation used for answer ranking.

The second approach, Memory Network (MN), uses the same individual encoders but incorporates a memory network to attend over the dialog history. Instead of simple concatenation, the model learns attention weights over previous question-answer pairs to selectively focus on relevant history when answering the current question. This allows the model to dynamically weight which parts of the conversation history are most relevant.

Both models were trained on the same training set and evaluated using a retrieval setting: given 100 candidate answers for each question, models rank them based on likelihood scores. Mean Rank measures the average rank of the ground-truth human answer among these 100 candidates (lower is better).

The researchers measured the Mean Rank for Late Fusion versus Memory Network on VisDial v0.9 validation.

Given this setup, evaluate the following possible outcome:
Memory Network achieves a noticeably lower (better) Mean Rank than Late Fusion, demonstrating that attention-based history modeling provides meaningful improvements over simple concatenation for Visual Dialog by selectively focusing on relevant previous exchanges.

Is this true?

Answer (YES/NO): NO